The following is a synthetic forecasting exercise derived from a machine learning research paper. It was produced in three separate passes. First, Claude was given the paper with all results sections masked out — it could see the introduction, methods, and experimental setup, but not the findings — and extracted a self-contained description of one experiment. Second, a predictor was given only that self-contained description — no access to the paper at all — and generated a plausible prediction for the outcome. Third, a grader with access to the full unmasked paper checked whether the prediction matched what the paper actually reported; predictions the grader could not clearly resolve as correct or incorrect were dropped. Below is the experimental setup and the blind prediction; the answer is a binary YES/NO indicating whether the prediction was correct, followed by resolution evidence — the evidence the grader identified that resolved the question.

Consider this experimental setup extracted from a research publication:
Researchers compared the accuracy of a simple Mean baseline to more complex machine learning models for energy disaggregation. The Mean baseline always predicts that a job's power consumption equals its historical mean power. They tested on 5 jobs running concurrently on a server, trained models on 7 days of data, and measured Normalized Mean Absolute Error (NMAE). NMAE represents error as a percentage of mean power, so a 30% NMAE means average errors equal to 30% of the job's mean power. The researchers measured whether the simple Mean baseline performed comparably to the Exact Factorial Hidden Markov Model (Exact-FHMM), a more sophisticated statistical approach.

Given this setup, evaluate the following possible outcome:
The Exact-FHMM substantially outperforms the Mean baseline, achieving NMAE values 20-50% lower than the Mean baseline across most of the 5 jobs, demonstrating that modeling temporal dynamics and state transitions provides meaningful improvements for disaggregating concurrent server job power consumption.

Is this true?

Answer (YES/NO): NO